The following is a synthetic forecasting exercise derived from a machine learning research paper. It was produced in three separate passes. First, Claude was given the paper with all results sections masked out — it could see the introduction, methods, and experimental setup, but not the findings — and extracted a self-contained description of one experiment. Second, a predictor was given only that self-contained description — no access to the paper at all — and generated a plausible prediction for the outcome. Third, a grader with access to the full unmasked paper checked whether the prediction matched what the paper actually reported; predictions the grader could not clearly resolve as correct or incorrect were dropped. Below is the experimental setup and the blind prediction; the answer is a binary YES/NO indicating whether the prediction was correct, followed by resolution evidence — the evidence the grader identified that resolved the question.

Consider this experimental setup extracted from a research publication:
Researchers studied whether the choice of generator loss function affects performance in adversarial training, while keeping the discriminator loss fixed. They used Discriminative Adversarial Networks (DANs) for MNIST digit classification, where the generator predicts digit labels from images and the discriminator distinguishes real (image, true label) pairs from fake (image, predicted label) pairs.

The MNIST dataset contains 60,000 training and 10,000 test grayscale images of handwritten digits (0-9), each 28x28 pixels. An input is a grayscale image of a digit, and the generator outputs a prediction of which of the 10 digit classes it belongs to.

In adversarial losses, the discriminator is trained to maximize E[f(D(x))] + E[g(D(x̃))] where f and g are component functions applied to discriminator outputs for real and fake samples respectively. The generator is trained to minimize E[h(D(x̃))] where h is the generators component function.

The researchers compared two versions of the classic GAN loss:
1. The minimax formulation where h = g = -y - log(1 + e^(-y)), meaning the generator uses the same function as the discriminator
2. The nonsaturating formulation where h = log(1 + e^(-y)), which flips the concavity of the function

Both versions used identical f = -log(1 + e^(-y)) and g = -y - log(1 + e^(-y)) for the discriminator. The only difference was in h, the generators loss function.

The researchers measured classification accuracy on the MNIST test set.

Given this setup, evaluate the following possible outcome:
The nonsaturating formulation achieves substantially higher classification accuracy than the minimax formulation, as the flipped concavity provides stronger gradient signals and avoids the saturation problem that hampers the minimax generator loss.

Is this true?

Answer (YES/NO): NO